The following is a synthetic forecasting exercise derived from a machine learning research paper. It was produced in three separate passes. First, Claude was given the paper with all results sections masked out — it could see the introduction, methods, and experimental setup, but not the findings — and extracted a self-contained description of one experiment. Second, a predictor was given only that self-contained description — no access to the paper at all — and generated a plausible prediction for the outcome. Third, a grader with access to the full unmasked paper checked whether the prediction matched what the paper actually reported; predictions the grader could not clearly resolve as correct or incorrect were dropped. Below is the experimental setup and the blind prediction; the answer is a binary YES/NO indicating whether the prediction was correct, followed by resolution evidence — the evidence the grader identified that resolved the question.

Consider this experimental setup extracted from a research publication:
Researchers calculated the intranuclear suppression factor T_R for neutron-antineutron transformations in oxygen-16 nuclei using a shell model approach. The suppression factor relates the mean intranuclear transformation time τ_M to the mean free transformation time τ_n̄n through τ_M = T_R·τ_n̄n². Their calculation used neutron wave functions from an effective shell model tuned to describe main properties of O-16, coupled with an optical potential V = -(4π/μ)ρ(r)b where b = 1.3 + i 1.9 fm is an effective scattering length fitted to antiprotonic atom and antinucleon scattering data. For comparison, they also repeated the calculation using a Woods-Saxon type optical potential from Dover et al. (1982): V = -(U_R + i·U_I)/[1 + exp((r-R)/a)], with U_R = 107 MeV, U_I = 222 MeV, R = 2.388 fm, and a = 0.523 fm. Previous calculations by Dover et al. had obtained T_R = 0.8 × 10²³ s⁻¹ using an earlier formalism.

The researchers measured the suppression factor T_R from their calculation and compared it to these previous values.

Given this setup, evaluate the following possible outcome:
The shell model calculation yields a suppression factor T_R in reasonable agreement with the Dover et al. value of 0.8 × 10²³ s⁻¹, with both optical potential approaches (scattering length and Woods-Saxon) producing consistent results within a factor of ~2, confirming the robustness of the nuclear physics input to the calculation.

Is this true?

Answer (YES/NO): YES